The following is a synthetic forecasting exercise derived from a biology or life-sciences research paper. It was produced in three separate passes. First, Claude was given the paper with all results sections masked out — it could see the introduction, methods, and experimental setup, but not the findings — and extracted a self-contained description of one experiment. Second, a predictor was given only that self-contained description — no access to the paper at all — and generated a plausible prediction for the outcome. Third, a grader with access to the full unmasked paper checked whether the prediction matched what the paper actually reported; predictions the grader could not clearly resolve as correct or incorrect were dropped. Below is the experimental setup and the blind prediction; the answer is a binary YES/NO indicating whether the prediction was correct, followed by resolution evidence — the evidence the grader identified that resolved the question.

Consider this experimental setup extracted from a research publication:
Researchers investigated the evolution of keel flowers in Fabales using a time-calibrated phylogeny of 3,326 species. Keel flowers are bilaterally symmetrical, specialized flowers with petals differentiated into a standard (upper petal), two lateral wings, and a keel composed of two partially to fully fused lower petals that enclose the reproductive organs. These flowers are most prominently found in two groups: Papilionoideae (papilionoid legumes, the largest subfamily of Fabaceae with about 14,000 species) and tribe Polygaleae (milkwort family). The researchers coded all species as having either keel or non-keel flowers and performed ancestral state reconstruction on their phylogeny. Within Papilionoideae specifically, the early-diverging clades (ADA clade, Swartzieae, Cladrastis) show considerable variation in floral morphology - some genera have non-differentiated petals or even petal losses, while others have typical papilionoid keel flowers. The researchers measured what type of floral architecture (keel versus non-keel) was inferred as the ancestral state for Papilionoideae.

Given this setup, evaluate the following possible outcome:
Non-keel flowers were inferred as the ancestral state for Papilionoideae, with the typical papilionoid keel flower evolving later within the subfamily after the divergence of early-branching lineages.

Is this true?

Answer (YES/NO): YES